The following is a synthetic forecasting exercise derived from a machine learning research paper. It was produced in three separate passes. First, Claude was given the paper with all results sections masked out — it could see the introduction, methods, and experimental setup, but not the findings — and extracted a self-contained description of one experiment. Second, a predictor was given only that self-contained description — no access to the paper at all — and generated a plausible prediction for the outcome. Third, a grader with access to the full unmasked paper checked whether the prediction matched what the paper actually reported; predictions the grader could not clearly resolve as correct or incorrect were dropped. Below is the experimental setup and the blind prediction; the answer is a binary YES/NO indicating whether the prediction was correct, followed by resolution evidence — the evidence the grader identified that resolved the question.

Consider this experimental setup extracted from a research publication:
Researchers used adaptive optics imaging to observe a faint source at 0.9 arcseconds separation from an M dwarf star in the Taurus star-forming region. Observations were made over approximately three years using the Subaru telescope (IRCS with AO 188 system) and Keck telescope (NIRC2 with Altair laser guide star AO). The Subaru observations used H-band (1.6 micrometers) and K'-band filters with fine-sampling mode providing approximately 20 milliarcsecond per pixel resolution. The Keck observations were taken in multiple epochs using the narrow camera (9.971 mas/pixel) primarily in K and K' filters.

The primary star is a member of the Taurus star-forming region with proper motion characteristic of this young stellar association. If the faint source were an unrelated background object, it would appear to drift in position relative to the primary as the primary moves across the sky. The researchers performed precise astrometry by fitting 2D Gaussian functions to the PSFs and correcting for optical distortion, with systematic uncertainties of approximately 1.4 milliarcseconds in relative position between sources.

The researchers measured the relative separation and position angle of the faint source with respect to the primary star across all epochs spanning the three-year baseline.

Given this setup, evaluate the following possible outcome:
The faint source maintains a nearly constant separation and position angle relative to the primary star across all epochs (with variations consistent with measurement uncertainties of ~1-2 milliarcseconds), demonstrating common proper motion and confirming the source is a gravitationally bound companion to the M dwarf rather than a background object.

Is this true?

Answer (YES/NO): YES